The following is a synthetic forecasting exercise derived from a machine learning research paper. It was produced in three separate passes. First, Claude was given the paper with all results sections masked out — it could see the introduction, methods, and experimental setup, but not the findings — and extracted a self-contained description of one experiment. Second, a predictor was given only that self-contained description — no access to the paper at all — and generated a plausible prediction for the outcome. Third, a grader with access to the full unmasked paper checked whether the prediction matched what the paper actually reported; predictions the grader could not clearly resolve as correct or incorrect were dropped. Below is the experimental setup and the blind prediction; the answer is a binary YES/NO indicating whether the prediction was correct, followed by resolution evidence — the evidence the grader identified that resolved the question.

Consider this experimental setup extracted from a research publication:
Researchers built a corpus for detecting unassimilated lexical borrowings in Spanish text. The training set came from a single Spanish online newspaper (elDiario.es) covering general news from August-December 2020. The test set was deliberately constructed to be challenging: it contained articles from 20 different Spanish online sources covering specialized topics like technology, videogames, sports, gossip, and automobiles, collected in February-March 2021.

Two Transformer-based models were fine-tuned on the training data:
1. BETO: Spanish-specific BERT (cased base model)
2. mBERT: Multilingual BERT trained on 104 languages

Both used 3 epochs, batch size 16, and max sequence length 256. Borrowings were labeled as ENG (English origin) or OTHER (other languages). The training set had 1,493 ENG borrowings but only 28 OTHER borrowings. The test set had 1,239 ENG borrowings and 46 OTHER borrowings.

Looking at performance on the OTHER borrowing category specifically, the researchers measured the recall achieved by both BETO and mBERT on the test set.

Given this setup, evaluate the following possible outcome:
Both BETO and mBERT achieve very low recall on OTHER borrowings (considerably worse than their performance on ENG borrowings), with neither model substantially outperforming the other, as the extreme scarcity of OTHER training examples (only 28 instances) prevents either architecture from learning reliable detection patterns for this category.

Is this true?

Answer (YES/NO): YES